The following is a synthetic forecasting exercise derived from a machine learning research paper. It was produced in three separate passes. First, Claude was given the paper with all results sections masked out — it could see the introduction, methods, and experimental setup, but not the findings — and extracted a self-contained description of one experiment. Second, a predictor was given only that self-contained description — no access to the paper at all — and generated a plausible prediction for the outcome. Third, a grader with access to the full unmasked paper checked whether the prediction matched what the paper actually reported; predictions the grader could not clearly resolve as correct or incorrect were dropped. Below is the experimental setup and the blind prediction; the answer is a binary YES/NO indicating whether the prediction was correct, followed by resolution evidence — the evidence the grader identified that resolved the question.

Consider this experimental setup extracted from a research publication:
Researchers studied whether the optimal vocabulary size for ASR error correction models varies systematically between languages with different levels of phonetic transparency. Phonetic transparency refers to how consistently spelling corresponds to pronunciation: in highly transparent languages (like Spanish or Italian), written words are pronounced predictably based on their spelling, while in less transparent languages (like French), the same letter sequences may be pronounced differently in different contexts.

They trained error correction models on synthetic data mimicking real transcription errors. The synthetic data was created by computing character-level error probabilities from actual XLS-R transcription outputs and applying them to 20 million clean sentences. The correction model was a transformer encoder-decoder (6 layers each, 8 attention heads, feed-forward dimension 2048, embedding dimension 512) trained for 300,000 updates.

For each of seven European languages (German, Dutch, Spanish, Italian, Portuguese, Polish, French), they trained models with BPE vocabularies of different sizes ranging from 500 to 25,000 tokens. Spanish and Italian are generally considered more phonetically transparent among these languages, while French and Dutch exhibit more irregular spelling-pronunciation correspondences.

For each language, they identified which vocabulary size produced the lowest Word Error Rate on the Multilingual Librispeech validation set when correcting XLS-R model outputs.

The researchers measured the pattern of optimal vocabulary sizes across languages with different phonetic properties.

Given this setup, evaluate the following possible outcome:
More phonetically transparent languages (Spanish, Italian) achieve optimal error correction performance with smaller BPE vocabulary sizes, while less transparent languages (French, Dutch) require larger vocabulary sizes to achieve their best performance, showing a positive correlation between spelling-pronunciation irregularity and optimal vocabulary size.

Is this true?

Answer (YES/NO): YES